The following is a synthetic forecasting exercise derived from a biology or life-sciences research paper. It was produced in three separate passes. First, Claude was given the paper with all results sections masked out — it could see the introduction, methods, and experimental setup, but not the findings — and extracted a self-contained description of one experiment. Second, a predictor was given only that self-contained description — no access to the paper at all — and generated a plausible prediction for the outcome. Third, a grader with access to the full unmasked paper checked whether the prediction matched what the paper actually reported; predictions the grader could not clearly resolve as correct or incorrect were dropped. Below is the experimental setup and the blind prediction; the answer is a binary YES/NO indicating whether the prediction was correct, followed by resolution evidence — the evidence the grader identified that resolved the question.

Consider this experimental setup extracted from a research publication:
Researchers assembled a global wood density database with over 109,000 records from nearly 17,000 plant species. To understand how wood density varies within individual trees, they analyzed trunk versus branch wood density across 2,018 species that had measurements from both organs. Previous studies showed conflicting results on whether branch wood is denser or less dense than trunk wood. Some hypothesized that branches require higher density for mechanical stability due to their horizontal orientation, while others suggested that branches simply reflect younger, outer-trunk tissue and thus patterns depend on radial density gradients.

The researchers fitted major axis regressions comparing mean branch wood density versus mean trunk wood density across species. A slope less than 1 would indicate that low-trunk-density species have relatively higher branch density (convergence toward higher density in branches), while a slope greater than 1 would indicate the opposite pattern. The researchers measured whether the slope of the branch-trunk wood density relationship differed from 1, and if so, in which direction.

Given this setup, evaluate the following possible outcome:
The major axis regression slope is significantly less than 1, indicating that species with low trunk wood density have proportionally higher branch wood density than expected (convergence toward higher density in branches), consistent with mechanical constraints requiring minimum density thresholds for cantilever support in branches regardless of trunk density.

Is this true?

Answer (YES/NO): YES